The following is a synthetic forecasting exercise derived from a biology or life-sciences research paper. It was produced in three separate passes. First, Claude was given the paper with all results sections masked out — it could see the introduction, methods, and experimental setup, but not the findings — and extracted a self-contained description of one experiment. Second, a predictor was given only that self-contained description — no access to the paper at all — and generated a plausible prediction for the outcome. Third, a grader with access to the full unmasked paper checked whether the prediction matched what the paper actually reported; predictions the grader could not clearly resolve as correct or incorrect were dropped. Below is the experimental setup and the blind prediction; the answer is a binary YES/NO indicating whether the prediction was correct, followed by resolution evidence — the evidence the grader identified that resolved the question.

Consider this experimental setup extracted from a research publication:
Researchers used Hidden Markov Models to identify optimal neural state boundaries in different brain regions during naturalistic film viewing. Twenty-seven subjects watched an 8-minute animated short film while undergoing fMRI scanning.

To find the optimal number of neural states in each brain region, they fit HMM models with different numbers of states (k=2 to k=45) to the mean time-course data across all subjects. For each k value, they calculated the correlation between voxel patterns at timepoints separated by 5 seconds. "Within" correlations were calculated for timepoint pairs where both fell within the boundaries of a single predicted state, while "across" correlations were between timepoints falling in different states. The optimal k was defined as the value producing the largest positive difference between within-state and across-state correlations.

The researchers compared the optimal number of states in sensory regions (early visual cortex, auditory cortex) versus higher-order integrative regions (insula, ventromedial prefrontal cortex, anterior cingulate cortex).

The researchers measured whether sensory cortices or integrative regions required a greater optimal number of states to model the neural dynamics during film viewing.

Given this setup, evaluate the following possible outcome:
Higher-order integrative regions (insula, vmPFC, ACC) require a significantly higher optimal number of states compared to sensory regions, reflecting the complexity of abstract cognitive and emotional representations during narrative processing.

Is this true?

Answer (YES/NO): NO